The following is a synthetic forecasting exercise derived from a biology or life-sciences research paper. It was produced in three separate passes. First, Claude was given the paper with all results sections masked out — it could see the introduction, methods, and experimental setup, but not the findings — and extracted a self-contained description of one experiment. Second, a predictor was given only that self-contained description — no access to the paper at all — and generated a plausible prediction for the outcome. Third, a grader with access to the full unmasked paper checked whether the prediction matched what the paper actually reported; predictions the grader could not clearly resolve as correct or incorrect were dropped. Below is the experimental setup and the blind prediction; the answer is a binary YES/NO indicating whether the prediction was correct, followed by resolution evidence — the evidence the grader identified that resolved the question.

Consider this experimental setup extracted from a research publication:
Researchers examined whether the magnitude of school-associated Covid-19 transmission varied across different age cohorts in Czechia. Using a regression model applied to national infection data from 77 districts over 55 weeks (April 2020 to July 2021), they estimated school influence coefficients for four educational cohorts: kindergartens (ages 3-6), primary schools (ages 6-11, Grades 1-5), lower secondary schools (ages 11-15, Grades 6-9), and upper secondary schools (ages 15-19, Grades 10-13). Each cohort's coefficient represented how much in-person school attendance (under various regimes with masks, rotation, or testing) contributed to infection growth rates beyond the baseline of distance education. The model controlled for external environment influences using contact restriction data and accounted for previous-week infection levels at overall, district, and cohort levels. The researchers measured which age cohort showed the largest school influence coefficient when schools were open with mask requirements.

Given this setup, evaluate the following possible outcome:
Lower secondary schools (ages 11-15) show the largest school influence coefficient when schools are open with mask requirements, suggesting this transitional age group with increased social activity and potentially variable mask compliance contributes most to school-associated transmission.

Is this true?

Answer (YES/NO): NO